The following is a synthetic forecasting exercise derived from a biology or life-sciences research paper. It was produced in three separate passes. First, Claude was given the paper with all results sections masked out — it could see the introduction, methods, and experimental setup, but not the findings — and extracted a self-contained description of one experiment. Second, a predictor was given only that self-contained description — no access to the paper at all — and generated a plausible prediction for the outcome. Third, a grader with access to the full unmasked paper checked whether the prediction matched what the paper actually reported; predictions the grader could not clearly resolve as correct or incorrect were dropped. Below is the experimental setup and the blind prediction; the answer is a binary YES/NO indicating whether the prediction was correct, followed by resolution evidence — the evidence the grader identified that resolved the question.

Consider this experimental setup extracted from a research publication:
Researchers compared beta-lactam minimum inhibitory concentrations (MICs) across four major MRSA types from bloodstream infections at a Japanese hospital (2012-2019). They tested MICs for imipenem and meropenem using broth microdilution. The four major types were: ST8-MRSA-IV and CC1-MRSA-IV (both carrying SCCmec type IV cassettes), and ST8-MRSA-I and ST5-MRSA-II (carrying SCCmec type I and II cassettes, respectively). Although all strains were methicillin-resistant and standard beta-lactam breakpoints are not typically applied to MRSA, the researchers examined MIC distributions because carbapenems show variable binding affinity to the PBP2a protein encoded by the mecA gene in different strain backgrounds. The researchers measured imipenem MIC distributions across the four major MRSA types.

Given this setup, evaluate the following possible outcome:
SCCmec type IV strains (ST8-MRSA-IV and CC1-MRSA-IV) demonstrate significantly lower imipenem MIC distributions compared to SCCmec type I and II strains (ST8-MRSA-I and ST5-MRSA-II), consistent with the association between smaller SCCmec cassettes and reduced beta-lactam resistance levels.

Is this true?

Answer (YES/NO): YES